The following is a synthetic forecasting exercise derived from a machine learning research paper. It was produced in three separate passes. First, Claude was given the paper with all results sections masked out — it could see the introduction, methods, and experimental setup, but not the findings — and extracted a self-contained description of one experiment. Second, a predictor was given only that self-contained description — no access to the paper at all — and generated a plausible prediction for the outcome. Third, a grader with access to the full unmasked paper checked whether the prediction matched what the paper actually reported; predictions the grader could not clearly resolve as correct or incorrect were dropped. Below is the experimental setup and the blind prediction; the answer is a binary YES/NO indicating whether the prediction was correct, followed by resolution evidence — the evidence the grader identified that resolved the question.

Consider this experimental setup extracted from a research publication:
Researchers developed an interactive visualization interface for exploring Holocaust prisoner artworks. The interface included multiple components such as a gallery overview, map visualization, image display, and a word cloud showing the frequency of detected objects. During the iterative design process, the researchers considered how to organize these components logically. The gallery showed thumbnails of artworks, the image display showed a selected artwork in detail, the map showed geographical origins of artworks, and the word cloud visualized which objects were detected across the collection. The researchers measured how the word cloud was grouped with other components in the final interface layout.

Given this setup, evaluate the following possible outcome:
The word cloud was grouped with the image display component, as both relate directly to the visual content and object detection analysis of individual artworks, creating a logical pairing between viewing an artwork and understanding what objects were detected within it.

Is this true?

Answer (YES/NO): NO